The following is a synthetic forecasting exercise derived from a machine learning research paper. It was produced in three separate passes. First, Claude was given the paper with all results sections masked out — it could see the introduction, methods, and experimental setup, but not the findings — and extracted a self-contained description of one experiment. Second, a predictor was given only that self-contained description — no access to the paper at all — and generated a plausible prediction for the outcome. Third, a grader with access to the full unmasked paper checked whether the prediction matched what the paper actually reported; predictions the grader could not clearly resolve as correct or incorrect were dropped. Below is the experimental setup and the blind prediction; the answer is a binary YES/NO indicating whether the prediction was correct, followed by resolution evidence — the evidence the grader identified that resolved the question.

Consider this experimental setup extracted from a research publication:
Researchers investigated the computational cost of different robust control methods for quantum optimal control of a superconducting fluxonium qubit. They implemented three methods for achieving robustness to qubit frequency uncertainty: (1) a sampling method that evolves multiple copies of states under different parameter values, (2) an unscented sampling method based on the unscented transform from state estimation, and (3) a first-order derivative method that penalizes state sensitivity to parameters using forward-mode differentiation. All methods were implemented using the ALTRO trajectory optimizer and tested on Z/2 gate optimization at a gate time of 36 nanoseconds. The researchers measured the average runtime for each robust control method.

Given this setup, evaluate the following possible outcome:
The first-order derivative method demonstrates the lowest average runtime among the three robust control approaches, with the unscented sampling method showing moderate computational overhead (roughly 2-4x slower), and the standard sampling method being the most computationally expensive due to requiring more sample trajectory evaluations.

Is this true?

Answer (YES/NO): NO